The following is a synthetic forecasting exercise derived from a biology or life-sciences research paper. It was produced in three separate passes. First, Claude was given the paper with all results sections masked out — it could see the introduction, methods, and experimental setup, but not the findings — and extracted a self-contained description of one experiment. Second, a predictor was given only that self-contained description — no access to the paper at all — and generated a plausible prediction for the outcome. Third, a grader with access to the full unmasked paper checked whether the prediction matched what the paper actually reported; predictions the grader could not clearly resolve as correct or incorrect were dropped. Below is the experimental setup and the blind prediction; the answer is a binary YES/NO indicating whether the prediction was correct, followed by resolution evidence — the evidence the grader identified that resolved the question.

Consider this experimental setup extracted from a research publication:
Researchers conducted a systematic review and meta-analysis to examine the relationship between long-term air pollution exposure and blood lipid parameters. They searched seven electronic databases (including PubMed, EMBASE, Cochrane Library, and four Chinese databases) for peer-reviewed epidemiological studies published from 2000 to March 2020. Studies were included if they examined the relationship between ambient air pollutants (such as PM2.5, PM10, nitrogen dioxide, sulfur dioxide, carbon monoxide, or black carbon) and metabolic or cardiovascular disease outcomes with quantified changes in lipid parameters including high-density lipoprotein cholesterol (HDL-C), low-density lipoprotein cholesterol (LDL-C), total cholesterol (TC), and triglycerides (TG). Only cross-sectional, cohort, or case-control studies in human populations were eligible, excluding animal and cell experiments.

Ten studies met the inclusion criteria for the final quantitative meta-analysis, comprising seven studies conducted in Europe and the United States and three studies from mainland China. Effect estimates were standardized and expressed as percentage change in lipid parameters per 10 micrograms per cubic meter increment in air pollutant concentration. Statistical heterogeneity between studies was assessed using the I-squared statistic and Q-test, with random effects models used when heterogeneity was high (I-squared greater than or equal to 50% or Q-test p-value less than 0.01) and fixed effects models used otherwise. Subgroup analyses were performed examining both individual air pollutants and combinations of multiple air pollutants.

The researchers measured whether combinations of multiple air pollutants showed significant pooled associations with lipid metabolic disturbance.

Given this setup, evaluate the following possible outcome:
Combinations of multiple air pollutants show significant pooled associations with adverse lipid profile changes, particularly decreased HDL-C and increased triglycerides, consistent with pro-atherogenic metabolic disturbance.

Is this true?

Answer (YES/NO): NO